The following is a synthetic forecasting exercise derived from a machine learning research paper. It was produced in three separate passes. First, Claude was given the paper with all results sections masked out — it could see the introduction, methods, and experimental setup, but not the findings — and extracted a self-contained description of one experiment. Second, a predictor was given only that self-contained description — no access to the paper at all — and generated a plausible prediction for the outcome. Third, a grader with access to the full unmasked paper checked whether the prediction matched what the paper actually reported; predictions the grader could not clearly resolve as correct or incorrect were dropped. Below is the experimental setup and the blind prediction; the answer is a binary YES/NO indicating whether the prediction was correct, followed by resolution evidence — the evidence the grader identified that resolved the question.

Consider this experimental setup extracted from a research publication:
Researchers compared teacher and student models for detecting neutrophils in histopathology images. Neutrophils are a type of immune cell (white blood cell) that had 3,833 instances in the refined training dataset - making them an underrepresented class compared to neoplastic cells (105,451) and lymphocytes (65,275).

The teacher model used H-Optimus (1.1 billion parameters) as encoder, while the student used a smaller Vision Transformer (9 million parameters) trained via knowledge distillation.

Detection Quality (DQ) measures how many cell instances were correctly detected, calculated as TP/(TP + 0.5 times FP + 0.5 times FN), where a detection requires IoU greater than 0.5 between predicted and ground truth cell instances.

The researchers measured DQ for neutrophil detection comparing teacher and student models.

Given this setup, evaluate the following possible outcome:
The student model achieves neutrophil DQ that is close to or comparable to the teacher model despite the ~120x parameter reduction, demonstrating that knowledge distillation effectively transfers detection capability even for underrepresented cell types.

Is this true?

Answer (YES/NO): NO